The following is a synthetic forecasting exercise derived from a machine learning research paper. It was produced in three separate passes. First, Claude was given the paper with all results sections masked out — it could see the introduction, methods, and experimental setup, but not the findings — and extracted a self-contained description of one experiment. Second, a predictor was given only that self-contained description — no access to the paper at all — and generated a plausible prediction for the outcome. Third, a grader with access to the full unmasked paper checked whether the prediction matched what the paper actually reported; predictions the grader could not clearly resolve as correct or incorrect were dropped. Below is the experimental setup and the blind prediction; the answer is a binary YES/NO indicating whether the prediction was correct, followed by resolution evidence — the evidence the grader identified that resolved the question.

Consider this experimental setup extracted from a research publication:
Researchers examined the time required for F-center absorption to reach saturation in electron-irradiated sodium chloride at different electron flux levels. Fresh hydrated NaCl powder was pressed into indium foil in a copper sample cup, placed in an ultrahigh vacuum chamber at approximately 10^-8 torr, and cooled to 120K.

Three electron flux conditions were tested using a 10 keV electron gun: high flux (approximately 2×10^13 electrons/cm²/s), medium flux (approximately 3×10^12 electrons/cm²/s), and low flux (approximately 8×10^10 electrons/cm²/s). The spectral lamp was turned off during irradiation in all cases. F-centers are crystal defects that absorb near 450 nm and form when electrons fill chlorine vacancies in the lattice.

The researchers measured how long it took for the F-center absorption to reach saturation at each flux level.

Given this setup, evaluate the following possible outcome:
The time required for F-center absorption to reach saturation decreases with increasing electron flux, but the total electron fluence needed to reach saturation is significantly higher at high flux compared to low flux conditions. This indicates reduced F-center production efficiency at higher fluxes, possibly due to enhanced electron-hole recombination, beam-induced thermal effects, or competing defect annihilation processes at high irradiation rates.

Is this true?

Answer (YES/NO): NO